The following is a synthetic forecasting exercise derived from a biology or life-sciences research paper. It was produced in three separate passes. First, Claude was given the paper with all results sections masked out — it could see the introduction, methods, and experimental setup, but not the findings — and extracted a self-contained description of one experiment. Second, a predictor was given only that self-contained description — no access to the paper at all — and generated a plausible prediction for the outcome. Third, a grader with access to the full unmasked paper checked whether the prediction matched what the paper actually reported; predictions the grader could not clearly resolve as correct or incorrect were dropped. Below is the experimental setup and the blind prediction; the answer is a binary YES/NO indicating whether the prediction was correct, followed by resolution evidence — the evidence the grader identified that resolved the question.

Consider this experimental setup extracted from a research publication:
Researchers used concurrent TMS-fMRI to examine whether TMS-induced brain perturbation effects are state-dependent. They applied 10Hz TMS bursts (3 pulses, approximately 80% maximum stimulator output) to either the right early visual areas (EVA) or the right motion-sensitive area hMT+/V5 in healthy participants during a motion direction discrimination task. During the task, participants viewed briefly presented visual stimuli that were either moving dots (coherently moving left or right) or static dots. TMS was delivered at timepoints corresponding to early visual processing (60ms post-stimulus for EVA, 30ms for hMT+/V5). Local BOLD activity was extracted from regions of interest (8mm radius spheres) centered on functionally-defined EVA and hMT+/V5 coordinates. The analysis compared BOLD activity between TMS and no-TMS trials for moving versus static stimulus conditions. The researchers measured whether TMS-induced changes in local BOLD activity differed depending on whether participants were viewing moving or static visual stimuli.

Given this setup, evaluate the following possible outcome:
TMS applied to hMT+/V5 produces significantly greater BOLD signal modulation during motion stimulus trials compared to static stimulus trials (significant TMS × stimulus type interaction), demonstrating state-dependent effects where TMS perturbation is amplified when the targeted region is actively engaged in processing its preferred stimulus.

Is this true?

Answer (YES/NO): YES